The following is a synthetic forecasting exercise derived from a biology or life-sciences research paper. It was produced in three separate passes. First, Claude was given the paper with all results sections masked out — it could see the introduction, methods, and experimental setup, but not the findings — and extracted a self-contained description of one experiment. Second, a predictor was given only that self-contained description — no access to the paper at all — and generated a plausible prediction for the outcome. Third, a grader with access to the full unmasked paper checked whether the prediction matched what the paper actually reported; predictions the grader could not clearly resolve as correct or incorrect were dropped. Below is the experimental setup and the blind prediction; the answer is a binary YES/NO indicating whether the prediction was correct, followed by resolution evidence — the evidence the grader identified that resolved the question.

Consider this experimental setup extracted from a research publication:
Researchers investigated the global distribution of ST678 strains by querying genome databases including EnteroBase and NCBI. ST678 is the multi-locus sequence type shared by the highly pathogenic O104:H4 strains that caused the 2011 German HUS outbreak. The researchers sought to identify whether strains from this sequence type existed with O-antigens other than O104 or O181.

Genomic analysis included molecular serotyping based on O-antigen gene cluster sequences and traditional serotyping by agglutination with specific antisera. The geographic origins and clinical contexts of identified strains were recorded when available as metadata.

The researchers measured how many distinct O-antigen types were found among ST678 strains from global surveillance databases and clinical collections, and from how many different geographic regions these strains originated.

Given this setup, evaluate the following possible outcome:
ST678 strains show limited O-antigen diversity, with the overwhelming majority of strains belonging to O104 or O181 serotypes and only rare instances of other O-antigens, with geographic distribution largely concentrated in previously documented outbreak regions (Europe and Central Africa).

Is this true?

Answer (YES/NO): NO